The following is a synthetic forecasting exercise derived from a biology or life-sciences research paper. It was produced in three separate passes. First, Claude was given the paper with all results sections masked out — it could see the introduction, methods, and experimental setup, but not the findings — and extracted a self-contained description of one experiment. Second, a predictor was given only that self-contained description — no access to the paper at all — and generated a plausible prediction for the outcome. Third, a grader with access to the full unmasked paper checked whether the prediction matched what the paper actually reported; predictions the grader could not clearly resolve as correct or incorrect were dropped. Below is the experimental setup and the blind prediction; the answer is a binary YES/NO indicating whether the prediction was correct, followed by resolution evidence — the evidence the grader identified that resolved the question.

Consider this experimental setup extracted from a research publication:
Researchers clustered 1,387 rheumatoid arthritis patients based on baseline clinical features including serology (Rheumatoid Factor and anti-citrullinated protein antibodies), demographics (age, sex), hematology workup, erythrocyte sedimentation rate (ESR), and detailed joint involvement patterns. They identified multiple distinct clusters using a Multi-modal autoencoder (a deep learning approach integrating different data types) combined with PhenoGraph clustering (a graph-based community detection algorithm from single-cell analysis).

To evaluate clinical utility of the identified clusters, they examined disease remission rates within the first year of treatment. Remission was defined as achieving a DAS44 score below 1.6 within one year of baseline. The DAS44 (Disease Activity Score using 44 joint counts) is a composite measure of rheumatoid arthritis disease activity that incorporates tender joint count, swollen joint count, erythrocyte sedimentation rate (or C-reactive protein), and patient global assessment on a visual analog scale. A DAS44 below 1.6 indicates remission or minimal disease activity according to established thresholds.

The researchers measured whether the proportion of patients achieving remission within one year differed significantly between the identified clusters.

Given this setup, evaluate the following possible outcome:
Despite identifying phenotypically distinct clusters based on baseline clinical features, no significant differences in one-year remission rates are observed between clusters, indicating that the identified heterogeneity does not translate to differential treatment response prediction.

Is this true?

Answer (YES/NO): NO